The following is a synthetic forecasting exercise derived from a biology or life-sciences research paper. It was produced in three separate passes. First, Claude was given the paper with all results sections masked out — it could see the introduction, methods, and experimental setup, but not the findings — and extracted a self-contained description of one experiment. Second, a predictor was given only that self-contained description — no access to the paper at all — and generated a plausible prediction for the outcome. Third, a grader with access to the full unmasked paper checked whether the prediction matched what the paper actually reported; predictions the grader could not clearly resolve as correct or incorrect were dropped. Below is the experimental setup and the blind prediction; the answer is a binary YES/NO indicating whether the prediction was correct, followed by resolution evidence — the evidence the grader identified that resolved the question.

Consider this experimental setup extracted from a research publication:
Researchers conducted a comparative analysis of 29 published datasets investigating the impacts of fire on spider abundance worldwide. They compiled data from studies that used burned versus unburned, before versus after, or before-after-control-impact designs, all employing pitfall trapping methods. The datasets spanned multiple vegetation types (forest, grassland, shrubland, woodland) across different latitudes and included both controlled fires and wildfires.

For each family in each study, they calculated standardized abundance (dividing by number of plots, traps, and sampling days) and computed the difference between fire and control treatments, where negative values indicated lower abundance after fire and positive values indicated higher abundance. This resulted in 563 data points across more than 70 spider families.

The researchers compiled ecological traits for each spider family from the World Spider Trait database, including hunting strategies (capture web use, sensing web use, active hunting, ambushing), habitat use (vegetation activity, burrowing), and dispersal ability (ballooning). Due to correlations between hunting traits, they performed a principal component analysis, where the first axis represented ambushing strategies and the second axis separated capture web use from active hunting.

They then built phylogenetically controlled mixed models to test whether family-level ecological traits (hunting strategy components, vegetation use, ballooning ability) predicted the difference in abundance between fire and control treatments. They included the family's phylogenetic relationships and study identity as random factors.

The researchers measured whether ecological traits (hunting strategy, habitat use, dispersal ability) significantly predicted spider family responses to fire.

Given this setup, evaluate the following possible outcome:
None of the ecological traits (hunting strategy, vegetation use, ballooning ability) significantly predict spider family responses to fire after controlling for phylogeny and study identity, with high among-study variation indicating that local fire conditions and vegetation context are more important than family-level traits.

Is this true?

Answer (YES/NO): YES